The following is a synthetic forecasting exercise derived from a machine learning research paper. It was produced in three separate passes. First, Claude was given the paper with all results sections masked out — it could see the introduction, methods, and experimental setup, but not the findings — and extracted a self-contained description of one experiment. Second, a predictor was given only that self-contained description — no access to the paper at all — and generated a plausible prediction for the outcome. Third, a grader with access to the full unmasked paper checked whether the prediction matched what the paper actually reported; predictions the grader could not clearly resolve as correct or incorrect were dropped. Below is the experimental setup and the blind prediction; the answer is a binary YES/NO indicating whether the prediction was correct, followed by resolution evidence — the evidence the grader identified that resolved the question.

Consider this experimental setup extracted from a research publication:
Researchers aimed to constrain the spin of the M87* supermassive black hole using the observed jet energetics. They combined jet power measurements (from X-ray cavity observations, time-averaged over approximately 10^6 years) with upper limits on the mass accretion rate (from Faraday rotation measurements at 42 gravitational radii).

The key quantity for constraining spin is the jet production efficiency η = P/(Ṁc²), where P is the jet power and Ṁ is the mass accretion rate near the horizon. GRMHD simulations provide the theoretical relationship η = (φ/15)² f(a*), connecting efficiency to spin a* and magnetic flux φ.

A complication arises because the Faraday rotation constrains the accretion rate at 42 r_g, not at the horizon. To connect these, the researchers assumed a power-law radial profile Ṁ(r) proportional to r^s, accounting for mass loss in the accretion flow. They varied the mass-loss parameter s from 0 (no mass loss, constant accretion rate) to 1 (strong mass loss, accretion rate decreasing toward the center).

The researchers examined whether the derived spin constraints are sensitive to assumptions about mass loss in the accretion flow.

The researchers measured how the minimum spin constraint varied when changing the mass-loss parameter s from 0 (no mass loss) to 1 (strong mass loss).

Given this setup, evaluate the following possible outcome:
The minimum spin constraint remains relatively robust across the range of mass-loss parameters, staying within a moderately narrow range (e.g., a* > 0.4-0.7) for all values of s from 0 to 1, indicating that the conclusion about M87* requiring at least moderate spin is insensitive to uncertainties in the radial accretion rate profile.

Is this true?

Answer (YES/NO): NO